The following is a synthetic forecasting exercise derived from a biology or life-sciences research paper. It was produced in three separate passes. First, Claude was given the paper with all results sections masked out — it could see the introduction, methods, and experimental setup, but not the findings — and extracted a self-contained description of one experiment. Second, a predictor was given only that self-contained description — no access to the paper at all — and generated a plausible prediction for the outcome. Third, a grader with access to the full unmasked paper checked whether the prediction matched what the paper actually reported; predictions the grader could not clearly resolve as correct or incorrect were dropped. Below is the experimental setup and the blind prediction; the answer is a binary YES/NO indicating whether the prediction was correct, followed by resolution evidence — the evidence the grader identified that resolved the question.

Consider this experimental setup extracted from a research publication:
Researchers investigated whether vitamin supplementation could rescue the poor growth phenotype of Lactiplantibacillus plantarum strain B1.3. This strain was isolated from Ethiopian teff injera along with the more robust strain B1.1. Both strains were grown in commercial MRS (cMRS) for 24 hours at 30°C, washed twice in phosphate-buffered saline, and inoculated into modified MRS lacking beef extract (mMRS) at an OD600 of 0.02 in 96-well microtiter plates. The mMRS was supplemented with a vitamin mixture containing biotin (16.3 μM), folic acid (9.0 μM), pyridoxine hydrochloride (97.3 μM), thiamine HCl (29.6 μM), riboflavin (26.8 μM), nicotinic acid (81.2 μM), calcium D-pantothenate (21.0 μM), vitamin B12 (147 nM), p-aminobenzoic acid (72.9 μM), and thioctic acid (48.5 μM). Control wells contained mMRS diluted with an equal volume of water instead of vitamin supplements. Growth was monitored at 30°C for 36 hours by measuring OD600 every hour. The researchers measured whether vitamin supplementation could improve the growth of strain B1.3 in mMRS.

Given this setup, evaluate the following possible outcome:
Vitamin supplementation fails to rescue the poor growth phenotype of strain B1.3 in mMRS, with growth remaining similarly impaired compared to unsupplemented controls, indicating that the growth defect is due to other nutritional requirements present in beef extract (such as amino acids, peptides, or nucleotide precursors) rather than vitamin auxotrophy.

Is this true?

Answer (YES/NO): NO